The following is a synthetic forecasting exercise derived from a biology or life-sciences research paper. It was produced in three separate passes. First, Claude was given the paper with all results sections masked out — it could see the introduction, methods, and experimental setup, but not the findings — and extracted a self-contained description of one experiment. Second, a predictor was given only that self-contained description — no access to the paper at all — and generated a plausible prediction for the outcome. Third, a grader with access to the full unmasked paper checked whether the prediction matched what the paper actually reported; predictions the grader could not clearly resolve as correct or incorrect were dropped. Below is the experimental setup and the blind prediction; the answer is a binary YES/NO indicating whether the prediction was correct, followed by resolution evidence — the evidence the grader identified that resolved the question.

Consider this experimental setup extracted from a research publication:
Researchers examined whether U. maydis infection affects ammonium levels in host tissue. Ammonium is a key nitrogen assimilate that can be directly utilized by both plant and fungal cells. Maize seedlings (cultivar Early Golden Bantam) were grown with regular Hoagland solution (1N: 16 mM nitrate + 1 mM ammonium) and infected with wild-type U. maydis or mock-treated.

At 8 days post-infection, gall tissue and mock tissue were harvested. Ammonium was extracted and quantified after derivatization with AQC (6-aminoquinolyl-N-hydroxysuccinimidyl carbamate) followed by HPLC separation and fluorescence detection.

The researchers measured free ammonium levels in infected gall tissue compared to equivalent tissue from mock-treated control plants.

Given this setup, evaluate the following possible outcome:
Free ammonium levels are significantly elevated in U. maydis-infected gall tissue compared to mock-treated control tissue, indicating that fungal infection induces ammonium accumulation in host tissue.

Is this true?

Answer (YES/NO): NO